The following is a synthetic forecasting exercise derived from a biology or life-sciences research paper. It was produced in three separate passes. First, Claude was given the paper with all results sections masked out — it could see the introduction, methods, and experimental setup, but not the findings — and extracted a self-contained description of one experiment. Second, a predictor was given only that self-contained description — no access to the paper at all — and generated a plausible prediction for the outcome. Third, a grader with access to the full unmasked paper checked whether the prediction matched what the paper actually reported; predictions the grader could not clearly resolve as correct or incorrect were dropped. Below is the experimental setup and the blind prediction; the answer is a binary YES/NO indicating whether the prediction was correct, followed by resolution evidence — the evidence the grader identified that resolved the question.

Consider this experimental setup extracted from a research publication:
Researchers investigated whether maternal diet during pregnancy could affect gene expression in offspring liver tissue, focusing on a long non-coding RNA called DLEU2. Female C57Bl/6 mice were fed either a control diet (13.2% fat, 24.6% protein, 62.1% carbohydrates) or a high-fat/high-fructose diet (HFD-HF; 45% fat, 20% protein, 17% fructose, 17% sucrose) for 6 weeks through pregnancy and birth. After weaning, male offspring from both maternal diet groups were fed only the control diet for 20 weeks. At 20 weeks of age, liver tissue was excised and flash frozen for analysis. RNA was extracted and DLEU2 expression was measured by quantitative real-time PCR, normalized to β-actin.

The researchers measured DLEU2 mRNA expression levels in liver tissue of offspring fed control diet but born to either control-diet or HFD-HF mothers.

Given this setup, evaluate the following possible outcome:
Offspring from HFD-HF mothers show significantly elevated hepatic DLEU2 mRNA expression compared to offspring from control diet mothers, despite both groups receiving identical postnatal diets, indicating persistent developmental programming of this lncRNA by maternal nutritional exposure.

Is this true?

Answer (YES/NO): NO